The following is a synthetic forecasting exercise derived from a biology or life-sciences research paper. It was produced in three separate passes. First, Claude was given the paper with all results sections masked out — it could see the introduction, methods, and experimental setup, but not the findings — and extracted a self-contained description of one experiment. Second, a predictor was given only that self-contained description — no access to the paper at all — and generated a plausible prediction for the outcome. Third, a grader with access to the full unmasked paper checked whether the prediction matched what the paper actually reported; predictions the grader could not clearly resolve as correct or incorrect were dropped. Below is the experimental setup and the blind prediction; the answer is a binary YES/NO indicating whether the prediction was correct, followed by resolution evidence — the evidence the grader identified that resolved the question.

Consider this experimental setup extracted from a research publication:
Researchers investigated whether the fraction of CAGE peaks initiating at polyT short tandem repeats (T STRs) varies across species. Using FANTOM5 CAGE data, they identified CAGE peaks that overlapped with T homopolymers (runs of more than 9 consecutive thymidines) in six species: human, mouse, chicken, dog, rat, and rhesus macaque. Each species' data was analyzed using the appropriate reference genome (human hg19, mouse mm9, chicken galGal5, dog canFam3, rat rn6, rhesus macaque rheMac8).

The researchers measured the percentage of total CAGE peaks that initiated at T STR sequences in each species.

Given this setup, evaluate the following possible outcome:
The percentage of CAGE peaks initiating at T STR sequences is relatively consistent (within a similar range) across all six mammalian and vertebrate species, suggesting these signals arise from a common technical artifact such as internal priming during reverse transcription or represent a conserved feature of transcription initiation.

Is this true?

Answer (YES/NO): NO